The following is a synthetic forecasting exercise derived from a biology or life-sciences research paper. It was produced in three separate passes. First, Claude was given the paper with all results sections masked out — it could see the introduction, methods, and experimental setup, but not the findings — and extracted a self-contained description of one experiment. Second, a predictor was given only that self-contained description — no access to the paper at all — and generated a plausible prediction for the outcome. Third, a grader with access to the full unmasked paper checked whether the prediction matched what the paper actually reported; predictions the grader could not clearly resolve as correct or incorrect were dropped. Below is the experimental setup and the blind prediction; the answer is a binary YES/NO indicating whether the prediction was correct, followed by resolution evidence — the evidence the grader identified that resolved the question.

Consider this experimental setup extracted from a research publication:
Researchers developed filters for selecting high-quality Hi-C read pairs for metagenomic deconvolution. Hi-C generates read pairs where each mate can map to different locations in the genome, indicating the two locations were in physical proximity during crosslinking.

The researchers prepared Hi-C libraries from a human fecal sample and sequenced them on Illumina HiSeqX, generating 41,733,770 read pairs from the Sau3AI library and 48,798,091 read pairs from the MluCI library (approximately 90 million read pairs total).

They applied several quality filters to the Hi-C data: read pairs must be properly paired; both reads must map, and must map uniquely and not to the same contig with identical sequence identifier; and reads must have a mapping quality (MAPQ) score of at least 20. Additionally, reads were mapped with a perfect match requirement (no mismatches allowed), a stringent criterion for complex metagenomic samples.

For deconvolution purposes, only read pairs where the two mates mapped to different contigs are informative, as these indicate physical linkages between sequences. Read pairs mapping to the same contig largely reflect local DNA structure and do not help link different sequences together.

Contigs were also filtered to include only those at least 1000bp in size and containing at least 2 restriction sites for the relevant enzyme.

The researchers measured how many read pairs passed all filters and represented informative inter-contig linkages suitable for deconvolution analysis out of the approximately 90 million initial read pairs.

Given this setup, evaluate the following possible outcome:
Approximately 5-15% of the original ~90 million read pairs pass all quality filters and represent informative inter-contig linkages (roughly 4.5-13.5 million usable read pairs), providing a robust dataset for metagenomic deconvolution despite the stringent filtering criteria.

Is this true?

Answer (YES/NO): NO